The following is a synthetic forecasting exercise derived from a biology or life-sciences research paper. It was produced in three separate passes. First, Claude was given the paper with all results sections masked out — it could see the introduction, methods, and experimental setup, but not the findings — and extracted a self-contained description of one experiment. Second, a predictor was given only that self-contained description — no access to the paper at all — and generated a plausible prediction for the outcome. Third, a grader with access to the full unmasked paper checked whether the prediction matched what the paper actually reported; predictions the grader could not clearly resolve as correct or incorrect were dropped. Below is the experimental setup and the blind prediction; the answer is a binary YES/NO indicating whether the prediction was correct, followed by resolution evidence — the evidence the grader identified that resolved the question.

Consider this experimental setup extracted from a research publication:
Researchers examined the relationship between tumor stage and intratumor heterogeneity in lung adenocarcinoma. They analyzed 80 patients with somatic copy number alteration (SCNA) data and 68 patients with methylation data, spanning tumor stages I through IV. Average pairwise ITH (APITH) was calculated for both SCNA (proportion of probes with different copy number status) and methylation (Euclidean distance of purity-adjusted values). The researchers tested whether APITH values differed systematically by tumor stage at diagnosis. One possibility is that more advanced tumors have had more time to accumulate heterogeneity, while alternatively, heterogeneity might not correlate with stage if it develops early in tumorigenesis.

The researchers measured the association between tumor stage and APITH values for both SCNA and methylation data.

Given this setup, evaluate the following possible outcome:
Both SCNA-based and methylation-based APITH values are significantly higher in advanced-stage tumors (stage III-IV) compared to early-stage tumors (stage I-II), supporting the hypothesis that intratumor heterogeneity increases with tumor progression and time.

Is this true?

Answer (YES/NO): NO